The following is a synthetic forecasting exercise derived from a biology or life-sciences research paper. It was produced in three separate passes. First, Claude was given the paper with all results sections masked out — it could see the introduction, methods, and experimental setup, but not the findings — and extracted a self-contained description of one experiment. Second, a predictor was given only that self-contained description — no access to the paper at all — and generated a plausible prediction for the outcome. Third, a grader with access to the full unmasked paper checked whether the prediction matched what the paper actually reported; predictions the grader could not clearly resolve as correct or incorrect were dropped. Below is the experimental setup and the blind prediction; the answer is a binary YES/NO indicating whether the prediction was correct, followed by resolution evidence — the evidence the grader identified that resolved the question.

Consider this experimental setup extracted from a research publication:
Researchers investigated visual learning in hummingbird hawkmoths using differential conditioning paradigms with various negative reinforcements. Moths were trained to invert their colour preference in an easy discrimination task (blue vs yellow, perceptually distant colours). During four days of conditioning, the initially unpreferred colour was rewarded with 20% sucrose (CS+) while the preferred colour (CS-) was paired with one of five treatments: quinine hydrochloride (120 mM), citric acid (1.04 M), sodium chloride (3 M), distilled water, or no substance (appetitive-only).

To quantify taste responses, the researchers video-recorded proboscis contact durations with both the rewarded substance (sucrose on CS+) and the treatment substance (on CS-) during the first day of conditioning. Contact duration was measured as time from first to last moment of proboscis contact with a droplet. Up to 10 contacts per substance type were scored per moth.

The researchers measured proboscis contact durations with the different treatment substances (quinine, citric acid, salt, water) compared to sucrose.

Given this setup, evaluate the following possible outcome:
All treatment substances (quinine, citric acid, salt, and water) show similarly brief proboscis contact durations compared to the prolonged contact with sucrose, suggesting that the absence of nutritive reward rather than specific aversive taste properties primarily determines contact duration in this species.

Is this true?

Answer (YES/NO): YES